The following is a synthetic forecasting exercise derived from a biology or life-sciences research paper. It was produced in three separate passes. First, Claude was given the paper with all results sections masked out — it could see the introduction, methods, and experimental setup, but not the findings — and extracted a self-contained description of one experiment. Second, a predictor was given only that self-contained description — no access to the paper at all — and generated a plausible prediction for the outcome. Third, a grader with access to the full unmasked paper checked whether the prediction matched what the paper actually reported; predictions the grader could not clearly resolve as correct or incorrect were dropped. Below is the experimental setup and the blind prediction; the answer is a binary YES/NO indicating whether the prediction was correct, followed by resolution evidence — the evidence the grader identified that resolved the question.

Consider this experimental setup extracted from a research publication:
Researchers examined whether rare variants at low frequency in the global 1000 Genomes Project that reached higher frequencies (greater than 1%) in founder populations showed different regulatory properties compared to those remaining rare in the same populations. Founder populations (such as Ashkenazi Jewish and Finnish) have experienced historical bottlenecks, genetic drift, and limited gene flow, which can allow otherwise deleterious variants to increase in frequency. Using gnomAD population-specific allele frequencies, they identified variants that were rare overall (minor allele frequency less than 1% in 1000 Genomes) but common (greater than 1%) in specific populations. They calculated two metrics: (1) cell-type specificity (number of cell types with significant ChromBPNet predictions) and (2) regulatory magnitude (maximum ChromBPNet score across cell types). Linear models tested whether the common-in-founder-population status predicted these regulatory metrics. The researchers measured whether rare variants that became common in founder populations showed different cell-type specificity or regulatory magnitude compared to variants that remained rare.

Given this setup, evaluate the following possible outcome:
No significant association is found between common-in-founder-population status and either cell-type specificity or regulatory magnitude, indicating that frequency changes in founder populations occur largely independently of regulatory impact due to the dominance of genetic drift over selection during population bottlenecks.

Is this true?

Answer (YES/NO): YES